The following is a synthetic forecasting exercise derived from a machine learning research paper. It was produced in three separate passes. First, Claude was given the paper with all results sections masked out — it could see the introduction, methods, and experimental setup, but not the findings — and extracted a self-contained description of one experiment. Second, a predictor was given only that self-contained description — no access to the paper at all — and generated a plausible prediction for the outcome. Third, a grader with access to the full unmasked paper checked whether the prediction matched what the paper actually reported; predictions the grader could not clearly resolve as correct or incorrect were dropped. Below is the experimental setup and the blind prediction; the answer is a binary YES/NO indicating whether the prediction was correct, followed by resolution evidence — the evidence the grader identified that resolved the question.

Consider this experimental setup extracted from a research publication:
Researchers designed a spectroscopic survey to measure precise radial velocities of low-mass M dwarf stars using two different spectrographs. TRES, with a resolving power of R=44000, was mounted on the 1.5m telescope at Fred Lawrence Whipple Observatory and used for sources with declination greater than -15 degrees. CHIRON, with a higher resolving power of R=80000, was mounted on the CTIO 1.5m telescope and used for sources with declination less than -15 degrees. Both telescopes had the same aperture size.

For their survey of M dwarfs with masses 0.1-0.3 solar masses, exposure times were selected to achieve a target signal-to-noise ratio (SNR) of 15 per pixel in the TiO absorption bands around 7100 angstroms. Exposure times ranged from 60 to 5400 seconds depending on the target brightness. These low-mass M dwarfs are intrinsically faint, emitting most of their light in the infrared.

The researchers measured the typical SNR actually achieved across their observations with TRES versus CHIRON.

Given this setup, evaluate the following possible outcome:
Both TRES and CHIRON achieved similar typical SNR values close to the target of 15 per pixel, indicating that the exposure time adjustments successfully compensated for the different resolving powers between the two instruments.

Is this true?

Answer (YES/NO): NO